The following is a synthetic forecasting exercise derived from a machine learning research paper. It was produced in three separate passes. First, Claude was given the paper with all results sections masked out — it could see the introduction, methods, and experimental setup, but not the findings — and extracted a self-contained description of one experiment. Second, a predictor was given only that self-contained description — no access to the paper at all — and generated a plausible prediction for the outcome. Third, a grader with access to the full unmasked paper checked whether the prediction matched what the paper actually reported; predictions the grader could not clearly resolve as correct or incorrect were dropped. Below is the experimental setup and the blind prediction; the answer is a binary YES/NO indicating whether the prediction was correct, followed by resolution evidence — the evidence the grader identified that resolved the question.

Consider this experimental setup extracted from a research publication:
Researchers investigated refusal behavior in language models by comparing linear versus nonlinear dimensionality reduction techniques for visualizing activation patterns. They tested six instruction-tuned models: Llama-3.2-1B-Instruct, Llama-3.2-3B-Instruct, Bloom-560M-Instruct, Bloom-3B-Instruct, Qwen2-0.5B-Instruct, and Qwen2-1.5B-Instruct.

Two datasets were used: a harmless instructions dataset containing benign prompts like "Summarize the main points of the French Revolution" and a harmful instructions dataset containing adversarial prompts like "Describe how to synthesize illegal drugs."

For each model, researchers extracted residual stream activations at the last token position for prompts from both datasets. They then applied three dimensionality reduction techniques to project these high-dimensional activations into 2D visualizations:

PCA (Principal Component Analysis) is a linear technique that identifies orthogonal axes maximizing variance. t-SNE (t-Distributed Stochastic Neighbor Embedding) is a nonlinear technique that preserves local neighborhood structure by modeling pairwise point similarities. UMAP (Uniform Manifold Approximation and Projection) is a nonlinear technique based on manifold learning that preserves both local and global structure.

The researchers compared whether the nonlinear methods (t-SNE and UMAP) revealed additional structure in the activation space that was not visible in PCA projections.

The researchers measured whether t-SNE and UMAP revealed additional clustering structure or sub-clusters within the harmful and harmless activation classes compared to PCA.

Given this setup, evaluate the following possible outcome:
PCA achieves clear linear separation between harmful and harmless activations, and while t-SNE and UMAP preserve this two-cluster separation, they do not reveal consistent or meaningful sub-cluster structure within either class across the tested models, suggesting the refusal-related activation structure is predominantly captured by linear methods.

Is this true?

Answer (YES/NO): NO